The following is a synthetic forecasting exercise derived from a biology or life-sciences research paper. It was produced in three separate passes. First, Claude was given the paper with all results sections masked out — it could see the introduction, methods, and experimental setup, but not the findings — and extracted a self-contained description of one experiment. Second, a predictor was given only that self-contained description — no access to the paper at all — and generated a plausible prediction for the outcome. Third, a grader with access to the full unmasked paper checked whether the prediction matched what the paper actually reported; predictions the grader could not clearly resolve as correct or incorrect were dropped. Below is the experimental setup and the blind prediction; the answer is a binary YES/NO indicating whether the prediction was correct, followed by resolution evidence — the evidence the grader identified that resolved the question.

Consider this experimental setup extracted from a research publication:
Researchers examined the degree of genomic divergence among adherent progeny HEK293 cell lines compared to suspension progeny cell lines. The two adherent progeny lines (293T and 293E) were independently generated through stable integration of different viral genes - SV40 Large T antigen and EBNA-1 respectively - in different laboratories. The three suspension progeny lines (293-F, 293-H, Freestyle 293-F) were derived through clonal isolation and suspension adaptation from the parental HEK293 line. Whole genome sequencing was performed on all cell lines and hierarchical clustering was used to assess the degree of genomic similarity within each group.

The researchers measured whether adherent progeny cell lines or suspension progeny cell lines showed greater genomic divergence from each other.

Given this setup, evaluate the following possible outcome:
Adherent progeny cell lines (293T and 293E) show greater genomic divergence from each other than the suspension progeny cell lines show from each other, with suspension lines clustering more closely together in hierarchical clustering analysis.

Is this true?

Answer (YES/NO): YES